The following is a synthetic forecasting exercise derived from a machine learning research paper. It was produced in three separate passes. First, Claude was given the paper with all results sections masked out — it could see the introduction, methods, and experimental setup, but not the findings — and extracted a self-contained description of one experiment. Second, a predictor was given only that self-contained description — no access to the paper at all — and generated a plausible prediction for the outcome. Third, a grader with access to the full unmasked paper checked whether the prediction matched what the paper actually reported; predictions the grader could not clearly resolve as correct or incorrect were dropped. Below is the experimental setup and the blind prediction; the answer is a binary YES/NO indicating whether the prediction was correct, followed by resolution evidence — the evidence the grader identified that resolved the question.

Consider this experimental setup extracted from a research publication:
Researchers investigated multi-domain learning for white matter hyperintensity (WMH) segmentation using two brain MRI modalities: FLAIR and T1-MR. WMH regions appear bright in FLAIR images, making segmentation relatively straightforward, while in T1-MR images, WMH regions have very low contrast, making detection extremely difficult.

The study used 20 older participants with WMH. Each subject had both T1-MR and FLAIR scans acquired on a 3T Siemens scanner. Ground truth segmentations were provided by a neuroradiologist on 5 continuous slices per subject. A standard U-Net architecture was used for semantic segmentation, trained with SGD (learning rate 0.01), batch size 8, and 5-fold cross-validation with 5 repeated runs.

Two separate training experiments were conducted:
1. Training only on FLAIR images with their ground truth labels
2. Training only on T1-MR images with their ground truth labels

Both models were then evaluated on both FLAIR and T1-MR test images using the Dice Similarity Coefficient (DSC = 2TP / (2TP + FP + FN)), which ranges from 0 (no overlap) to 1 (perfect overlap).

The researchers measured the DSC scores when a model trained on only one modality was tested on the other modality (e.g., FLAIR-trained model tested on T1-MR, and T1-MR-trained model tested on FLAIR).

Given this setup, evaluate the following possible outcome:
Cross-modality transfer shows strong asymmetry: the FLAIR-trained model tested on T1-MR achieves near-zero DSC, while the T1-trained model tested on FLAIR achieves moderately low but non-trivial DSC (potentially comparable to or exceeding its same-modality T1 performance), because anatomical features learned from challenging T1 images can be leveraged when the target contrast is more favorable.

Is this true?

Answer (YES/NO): NO